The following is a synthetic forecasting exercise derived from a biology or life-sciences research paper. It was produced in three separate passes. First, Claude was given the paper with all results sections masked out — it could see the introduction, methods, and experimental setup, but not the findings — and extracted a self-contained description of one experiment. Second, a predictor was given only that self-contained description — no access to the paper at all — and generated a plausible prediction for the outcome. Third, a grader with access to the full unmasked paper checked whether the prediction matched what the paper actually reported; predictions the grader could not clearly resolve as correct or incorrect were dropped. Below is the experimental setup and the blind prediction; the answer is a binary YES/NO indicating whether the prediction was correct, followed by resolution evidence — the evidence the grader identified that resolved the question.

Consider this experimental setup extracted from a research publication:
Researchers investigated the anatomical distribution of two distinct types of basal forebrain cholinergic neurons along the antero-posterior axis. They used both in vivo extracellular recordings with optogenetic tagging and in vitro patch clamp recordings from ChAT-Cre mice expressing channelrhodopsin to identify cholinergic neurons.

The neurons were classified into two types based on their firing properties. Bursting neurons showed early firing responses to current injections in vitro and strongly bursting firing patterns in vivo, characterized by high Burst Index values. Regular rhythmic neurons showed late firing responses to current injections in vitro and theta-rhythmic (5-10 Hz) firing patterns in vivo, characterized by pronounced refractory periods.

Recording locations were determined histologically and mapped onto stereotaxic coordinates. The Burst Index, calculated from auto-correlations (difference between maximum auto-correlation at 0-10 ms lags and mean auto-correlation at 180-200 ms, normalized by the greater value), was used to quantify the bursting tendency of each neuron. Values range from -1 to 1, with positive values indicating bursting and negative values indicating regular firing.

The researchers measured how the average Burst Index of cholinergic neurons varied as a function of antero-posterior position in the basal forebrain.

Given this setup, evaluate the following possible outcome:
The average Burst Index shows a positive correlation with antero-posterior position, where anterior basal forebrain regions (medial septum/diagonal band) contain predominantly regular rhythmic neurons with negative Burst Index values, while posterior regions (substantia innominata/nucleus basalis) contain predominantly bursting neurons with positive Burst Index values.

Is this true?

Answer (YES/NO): NO